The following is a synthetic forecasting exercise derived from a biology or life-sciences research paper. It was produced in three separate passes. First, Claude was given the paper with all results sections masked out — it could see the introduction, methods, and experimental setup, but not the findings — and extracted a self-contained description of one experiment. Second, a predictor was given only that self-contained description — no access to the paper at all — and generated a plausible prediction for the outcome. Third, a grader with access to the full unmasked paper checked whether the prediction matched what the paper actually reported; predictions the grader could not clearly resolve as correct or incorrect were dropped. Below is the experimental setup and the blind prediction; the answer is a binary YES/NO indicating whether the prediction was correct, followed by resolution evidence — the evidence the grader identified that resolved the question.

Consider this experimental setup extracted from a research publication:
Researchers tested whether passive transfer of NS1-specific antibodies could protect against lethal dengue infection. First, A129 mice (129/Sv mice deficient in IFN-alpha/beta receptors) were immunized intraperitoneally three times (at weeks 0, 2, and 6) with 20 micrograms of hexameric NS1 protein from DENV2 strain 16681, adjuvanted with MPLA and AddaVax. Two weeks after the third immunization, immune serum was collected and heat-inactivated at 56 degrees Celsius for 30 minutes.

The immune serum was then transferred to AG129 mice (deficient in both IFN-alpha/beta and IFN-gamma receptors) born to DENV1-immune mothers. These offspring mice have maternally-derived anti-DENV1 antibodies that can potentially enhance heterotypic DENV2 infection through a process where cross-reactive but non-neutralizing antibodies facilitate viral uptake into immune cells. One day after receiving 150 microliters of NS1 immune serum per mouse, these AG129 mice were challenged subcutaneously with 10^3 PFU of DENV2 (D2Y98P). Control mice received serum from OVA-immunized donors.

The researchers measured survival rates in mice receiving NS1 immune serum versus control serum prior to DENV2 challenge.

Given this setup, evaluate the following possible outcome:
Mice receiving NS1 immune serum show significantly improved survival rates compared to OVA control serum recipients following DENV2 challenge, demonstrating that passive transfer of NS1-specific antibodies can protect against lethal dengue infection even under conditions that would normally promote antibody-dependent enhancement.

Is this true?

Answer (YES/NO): NO